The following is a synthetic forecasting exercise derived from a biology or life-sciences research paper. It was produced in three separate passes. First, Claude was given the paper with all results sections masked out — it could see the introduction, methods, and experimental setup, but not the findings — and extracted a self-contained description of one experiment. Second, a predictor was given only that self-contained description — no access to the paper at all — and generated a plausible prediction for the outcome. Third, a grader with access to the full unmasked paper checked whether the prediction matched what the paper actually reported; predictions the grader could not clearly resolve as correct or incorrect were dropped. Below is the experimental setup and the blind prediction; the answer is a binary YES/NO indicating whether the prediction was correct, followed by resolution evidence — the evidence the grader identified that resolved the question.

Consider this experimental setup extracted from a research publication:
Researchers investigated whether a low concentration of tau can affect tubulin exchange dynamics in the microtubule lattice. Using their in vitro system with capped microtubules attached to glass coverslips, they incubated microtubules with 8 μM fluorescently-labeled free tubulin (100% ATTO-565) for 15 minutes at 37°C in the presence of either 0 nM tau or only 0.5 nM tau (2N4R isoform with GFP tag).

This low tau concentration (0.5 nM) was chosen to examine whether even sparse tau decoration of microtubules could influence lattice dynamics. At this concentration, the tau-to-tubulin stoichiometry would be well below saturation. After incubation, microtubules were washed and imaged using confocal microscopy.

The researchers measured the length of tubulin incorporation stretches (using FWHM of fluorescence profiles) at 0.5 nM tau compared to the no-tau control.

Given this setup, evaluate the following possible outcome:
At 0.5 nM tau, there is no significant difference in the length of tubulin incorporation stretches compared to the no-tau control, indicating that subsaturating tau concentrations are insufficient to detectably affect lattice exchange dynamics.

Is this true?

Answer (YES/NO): NO